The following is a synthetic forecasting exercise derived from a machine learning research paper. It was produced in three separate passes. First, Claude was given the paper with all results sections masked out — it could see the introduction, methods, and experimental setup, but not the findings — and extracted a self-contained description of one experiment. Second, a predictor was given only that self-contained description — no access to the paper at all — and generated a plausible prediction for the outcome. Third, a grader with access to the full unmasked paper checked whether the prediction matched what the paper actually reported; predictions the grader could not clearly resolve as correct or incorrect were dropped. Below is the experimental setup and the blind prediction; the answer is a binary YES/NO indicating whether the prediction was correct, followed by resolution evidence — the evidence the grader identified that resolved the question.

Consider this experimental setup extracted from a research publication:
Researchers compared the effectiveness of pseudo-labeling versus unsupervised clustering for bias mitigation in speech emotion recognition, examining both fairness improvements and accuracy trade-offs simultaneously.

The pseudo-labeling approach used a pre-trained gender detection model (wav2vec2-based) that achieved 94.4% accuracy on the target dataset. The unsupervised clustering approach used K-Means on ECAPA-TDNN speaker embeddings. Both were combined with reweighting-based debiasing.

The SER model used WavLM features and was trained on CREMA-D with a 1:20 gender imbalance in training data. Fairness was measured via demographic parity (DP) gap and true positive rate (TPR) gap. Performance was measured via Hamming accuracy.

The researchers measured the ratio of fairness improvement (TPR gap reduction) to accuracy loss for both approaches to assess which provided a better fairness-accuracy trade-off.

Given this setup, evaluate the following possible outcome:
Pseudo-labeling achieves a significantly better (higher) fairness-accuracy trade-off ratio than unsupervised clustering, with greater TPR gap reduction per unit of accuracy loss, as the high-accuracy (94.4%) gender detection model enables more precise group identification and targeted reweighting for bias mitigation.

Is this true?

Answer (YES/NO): YES